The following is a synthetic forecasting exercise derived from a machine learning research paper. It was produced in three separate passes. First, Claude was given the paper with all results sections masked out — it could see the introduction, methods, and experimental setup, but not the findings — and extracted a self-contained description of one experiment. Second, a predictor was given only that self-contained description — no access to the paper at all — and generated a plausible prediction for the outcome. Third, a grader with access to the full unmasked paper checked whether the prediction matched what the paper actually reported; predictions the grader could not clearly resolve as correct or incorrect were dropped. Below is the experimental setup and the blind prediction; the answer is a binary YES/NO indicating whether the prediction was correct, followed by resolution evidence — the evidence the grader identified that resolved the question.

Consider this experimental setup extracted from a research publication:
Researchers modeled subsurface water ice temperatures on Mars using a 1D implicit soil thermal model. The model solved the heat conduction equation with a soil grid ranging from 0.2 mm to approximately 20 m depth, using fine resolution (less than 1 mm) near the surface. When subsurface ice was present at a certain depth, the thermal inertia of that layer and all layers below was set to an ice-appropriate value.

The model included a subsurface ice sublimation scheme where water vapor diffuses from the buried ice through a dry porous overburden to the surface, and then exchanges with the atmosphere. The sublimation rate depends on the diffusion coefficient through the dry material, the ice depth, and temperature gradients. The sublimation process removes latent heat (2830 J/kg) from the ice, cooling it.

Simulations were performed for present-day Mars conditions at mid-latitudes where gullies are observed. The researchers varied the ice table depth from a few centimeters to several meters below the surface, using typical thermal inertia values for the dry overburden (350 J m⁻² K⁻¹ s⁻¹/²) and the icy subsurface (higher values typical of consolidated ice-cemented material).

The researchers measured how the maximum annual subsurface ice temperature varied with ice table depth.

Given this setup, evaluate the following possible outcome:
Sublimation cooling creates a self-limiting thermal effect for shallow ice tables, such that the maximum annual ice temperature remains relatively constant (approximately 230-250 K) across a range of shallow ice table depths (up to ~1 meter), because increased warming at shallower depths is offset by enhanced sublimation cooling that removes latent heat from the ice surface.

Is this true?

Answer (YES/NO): NO